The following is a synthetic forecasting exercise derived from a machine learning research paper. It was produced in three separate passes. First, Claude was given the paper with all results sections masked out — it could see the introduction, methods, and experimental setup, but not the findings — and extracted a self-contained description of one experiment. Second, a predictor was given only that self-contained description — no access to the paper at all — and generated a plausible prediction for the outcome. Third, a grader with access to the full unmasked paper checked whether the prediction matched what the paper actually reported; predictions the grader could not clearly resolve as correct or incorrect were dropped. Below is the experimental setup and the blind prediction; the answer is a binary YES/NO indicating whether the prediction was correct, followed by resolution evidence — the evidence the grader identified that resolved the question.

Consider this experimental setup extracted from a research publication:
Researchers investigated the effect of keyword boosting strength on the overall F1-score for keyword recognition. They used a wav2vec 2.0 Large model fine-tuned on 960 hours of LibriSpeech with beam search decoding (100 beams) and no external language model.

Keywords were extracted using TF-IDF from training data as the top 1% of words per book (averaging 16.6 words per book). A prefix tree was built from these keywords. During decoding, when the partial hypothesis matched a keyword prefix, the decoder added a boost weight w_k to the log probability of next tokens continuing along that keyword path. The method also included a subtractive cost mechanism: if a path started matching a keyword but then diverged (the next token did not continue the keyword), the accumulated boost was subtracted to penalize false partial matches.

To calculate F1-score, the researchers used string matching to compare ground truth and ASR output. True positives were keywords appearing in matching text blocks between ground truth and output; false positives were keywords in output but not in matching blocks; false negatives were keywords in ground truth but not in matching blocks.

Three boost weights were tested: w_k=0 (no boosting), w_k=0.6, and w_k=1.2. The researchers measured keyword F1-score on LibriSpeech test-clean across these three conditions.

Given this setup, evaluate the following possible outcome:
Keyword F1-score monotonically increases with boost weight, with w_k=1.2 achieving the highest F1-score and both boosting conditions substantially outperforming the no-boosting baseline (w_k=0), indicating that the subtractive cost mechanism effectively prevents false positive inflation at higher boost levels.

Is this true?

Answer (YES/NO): NO